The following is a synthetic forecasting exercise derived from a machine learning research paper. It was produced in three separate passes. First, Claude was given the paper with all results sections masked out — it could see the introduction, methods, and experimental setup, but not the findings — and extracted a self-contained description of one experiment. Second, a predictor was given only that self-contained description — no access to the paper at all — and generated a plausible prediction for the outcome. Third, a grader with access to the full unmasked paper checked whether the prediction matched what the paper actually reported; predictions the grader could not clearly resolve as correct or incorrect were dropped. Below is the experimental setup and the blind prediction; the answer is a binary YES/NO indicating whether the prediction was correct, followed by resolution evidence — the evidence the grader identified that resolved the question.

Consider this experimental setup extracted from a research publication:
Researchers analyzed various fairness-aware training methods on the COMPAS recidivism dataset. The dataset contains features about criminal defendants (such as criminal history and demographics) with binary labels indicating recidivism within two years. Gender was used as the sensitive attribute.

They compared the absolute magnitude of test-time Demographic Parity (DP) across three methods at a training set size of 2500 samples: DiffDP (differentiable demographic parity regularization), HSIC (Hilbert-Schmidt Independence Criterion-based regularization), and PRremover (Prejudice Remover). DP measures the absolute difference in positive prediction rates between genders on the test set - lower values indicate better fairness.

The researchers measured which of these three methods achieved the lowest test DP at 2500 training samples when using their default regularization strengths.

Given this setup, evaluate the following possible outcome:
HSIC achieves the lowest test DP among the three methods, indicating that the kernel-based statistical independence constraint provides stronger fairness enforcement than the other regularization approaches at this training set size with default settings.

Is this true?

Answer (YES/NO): NO